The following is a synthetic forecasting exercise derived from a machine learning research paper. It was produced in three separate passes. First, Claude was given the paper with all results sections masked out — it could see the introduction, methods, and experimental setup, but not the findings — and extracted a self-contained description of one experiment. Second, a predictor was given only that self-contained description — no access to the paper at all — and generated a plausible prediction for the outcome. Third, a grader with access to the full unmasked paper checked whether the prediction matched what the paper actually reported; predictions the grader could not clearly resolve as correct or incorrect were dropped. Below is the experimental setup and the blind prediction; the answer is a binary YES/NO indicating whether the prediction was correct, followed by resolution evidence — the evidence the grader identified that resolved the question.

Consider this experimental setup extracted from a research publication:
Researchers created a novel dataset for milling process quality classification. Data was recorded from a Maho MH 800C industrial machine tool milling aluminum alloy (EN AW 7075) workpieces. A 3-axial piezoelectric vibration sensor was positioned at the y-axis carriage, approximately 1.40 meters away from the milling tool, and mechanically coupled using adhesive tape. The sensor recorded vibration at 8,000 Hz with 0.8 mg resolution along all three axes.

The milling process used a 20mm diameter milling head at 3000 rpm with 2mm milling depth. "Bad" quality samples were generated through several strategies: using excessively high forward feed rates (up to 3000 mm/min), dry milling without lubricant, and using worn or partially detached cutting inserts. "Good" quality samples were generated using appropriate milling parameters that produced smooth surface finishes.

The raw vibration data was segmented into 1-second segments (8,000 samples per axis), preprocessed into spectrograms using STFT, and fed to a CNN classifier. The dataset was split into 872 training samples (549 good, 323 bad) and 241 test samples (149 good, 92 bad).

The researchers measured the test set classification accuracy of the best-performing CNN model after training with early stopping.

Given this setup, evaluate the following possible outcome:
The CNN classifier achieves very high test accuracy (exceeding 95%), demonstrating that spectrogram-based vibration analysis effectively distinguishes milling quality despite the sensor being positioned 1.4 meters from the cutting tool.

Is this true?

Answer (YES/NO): YES